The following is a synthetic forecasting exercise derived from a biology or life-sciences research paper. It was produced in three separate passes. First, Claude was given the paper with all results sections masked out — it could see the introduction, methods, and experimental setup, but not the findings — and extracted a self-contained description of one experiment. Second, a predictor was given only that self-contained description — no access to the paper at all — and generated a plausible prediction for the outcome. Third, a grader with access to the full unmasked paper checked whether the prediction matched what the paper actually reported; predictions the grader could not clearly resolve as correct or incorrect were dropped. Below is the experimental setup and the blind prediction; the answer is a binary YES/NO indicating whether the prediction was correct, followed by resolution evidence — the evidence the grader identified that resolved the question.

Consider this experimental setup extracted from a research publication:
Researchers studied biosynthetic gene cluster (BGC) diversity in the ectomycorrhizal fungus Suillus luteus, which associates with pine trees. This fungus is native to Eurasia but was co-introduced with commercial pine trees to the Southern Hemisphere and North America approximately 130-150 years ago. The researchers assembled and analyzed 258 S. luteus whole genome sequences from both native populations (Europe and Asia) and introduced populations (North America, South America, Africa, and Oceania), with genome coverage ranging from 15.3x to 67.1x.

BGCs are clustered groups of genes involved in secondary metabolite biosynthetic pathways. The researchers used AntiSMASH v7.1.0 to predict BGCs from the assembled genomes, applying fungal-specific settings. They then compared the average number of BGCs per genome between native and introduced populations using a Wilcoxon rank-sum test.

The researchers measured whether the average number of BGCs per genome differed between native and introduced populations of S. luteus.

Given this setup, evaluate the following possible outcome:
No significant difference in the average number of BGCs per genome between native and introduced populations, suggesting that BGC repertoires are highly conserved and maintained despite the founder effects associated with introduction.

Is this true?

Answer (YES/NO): YES